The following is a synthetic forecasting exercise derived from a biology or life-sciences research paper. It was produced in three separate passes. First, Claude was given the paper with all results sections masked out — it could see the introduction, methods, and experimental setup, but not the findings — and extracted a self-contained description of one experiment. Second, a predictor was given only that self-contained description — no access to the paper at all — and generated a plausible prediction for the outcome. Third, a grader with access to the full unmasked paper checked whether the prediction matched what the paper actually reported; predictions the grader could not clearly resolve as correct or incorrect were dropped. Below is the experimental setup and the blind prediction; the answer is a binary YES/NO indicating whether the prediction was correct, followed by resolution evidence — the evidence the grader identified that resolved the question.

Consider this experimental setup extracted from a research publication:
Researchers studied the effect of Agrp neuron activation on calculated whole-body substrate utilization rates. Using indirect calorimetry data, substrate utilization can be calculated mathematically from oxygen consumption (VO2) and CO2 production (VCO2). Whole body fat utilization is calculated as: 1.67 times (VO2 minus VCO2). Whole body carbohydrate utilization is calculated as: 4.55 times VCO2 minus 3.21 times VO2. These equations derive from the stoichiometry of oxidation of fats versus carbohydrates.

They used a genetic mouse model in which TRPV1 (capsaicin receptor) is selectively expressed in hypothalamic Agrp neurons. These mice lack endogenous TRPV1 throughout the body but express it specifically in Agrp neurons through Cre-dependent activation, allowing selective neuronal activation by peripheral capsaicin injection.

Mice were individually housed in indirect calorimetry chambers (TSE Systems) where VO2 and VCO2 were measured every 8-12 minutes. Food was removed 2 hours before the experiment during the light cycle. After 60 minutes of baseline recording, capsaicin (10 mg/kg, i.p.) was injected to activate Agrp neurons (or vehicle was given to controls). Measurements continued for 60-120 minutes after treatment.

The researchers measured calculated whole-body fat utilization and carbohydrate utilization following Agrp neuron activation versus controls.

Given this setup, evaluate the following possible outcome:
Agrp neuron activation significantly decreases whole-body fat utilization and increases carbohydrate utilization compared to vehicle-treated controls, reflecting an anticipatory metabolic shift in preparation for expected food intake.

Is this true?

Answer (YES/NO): YES